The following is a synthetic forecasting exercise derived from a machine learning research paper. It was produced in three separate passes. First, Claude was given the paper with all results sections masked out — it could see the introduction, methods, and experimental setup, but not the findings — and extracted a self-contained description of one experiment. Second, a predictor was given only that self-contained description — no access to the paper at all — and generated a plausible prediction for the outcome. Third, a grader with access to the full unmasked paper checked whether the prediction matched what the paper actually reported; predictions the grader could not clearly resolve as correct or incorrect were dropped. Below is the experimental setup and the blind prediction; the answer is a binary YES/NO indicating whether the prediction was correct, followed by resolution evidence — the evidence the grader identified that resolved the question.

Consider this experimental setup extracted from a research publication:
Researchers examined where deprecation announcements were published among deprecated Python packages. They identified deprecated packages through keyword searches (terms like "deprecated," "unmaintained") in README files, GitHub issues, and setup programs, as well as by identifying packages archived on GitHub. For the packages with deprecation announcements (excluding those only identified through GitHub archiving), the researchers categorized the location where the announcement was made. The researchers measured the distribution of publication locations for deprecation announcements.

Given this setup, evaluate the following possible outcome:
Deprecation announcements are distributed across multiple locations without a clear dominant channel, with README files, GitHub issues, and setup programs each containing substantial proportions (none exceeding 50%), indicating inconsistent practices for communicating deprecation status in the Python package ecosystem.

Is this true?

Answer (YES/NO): NO